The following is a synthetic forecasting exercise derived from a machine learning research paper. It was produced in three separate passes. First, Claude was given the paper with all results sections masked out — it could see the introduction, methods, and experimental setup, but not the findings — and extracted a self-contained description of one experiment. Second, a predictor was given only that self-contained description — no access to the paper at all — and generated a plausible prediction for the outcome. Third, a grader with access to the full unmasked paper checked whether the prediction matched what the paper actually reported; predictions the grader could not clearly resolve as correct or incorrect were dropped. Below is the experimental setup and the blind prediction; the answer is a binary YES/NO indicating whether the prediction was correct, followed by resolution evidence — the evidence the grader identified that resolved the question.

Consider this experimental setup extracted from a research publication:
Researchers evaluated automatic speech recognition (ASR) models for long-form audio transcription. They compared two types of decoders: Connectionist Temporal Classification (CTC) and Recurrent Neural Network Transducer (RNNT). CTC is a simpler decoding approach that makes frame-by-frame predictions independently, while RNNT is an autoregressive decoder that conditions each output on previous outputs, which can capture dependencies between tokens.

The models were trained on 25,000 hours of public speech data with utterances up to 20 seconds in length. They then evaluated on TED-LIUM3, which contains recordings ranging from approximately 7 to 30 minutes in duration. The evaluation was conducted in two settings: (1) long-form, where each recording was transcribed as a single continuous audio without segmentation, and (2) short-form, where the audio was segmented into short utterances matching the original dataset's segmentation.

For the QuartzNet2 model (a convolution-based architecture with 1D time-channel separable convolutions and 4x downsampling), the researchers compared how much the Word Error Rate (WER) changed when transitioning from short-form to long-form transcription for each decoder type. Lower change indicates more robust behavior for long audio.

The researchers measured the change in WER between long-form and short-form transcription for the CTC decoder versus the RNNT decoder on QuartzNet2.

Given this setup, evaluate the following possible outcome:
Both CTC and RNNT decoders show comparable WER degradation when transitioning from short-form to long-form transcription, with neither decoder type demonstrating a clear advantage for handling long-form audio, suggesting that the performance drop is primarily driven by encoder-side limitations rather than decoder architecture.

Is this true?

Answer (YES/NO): NO